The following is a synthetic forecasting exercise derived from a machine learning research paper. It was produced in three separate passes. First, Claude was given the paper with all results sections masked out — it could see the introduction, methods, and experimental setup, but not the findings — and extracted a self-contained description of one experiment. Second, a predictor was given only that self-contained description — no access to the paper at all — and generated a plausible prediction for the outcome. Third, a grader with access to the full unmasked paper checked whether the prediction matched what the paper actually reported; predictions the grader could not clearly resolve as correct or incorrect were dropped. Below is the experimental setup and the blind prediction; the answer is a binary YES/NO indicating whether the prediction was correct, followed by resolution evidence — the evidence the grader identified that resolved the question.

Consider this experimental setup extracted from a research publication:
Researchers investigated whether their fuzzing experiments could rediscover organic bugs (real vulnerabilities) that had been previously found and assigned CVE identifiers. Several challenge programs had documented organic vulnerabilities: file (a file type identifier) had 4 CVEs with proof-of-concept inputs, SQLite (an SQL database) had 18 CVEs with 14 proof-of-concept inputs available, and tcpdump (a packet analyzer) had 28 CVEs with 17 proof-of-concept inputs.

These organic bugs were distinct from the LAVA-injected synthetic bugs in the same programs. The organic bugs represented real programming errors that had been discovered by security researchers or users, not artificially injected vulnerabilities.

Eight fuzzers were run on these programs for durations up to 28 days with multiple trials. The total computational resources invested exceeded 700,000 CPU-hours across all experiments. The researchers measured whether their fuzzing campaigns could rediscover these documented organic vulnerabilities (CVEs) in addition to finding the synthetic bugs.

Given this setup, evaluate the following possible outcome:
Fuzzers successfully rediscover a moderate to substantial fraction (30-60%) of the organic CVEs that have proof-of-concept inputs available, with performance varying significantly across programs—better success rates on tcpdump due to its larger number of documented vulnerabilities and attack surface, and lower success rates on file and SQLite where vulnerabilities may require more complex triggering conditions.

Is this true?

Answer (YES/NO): NO